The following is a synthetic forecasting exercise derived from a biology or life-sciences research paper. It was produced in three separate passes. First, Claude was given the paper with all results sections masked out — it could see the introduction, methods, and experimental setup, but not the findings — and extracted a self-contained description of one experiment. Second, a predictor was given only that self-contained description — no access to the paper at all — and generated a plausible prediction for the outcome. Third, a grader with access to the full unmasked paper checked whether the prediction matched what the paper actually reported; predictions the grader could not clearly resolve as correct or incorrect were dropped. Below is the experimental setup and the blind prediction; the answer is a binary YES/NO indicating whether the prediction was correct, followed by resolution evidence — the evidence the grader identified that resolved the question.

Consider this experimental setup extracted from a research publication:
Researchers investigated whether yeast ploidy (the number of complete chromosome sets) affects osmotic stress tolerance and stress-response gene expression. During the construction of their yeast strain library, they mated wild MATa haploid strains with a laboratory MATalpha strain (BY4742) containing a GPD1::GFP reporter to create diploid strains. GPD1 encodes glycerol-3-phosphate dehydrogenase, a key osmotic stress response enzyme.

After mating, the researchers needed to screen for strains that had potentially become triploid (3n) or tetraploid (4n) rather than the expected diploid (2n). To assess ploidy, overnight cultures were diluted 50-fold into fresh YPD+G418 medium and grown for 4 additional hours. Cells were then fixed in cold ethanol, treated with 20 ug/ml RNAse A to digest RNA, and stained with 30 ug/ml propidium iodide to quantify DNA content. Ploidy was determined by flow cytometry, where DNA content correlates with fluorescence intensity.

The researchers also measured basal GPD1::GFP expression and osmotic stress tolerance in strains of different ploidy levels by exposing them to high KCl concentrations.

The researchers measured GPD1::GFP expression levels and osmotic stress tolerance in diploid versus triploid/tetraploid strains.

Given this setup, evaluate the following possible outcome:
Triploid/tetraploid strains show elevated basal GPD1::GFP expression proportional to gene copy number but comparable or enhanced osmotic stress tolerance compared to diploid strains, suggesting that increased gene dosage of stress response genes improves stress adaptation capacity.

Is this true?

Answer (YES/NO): NO